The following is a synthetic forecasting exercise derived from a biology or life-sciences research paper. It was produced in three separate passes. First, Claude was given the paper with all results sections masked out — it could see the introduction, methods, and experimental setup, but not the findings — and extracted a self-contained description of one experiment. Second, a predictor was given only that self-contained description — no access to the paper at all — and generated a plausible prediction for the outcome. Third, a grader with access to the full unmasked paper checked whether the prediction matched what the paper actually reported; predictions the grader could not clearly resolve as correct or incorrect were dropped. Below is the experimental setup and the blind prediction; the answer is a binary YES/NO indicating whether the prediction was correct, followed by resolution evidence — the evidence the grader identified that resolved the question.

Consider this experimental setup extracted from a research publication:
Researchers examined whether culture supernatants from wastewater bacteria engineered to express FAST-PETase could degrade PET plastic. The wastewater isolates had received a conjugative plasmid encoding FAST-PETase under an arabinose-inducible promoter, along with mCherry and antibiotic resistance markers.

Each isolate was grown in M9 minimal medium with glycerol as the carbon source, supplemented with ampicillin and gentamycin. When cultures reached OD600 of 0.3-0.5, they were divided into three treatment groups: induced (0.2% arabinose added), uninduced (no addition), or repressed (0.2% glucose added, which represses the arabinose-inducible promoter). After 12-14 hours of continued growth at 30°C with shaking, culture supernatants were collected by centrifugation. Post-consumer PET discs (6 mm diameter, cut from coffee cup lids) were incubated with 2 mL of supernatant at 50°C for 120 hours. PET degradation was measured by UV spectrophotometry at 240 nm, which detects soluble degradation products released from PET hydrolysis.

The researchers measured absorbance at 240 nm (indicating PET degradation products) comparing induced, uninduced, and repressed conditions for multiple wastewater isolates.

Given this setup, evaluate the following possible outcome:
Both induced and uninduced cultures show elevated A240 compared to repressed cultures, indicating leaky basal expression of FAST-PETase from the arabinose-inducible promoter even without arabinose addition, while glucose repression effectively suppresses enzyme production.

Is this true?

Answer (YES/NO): NO